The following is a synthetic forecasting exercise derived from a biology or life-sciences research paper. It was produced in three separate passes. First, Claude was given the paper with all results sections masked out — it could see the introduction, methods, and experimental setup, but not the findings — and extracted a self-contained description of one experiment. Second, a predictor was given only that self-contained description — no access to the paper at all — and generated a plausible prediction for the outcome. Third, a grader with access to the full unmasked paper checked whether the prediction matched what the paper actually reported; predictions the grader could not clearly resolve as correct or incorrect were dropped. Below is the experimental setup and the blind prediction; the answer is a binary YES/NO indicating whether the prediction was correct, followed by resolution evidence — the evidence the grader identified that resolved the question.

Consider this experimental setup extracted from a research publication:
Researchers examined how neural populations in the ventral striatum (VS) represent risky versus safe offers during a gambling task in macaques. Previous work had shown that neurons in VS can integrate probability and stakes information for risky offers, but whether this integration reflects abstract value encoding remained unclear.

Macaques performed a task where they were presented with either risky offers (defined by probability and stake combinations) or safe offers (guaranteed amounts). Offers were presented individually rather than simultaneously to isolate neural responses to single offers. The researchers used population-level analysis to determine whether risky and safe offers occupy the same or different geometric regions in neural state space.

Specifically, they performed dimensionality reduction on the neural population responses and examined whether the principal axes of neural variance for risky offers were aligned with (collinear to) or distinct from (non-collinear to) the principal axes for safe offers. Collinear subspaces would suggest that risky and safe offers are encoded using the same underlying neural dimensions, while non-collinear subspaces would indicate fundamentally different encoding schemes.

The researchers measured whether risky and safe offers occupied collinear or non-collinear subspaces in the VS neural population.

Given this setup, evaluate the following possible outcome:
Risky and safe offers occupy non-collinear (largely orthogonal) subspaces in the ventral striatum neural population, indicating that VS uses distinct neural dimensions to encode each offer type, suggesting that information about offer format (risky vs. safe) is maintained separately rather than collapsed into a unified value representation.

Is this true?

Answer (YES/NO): YES